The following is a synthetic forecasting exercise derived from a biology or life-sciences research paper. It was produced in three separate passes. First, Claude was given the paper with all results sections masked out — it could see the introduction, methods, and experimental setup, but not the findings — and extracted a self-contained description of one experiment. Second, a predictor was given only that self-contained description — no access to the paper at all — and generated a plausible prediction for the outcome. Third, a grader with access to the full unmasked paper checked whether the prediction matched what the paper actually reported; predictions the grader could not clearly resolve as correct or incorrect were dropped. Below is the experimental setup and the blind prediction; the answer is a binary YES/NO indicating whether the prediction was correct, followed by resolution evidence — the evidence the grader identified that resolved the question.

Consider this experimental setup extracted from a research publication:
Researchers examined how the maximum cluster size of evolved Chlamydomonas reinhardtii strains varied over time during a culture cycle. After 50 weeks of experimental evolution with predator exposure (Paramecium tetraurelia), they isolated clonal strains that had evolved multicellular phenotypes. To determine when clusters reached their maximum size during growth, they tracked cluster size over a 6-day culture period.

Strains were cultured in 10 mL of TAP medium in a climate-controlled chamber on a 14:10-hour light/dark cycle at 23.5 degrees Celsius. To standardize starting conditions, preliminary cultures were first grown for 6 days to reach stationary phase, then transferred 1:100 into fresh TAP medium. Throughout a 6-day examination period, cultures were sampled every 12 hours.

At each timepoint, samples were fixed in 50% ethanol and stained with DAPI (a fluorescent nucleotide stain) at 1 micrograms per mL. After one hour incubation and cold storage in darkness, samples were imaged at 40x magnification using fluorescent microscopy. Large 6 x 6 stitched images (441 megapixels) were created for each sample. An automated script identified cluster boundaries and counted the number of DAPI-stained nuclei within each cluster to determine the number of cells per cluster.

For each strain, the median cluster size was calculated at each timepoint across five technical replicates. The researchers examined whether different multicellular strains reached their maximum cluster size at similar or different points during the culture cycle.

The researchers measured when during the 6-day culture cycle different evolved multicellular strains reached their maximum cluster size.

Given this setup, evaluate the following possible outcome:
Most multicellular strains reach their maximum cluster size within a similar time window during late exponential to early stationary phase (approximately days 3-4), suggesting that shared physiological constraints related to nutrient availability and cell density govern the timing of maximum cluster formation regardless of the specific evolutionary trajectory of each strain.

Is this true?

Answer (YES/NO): NO